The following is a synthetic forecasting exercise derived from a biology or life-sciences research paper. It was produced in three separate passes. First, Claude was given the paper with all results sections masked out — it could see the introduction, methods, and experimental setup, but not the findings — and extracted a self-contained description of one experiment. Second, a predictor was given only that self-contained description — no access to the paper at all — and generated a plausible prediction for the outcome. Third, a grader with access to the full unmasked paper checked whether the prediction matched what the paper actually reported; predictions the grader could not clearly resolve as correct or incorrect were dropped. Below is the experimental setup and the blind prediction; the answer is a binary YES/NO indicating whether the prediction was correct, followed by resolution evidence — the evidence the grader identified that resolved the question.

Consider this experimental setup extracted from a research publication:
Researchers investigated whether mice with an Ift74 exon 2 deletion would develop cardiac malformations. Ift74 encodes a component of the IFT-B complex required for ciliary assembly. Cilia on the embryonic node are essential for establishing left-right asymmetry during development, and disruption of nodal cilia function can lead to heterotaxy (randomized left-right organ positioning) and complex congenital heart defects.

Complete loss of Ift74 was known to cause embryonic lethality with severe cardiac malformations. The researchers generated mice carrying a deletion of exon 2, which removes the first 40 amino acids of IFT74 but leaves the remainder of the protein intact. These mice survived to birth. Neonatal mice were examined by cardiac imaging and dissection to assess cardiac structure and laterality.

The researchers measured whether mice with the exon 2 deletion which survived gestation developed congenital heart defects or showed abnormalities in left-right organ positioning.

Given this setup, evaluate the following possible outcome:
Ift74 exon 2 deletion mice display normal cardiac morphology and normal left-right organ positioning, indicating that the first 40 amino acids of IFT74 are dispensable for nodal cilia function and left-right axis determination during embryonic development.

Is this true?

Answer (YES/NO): NO